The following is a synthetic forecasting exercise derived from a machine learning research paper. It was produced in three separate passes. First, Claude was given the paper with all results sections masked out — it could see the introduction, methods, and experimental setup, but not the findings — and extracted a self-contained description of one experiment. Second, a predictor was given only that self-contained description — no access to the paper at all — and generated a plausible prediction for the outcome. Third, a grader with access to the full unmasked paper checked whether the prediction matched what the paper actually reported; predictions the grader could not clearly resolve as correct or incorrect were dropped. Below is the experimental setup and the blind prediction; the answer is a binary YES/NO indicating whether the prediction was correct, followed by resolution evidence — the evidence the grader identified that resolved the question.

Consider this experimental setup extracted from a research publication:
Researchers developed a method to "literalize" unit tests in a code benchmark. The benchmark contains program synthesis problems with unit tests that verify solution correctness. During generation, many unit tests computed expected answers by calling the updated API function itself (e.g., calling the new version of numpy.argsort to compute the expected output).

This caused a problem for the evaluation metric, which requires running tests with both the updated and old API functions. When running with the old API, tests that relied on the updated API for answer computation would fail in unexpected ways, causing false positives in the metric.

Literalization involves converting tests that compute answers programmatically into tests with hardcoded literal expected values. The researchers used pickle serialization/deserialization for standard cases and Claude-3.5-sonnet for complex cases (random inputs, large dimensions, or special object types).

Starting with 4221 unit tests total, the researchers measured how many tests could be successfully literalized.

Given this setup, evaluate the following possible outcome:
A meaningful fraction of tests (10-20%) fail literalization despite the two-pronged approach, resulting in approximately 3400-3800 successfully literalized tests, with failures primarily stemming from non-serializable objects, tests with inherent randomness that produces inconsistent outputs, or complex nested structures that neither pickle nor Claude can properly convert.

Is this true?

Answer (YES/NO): NO